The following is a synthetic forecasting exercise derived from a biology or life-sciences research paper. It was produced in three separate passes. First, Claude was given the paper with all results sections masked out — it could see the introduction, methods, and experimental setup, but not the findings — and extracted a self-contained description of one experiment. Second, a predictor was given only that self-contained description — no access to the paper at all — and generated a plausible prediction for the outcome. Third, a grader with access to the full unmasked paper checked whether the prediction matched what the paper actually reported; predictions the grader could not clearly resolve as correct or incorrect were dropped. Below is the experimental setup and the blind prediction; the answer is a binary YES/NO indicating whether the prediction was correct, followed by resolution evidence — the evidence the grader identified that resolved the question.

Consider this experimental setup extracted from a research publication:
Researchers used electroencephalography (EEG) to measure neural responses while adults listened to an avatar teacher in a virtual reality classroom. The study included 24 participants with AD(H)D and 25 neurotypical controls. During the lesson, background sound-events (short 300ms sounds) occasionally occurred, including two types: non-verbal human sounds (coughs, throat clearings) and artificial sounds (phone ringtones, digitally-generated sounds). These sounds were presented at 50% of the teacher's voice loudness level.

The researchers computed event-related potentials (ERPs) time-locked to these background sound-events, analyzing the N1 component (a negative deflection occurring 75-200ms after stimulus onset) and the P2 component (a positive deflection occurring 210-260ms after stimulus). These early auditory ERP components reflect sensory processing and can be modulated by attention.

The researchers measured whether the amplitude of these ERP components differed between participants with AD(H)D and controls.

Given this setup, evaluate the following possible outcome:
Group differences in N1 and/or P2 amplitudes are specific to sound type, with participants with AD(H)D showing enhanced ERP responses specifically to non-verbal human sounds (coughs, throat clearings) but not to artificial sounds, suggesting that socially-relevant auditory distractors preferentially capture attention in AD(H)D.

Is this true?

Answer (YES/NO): NO